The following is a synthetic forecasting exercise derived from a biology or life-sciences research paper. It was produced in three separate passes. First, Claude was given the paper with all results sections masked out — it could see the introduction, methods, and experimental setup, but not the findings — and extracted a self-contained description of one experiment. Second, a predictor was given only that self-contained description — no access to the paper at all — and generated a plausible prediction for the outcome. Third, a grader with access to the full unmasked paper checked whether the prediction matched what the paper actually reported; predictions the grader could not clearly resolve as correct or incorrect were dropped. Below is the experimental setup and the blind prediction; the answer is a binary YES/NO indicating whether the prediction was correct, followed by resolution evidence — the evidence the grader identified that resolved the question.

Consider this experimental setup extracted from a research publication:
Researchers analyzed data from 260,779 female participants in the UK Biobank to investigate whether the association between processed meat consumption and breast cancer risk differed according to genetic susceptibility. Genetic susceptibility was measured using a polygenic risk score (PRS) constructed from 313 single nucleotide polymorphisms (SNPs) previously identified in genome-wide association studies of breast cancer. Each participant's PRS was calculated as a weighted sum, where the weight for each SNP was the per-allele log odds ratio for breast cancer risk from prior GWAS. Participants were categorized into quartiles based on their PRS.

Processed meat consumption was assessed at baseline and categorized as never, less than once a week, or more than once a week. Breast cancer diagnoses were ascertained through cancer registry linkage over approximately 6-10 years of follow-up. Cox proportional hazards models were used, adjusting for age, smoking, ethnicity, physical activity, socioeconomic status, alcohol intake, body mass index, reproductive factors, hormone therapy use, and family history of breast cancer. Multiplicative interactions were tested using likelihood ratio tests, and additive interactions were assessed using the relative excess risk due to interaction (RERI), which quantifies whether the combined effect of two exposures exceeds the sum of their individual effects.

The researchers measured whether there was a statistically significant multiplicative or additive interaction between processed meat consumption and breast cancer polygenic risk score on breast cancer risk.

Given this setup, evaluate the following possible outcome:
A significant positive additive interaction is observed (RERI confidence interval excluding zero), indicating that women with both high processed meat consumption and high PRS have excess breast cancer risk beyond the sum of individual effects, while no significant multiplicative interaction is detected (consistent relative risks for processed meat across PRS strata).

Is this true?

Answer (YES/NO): YES